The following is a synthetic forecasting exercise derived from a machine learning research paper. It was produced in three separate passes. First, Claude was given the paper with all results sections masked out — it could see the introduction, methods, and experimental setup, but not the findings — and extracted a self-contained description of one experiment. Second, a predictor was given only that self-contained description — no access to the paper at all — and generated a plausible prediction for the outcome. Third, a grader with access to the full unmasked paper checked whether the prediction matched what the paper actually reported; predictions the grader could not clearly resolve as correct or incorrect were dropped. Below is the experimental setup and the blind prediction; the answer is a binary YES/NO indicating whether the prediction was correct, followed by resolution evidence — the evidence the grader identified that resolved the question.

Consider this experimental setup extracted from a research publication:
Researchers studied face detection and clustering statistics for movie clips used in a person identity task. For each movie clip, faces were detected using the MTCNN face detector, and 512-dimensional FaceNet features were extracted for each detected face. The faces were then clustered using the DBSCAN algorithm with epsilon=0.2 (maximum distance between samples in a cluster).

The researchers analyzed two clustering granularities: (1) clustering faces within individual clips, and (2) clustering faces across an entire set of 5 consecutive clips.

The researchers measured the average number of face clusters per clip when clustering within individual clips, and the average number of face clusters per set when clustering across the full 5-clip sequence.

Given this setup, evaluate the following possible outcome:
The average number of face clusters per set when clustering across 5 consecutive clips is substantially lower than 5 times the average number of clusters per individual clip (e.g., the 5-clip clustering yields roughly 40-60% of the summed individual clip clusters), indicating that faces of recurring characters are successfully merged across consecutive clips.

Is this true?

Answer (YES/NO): YES